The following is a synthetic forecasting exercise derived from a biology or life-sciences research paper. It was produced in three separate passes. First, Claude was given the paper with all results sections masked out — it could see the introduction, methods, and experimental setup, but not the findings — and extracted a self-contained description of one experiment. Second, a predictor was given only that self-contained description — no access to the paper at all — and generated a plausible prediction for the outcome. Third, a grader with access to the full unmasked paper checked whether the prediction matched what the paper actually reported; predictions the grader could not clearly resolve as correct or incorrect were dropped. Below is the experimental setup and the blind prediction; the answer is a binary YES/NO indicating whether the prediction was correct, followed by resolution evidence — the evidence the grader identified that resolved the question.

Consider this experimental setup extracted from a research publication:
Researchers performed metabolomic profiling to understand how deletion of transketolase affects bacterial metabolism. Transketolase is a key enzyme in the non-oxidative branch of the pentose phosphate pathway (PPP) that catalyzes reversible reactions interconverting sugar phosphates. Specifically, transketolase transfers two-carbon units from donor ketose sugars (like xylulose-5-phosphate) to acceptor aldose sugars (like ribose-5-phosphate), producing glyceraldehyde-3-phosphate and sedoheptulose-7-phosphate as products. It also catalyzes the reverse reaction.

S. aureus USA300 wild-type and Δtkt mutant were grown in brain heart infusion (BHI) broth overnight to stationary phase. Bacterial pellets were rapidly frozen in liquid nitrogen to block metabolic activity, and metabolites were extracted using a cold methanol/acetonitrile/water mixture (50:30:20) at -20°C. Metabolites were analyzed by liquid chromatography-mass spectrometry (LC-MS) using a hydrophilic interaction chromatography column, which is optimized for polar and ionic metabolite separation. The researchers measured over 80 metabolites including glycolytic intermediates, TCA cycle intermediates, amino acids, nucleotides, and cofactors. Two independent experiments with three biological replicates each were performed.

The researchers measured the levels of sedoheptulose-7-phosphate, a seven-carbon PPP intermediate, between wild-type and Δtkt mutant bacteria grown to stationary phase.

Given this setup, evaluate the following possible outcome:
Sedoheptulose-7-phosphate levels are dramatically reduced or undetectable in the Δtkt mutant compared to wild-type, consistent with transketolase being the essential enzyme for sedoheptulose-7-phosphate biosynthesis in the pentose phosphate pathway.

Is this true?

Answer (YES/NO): NO